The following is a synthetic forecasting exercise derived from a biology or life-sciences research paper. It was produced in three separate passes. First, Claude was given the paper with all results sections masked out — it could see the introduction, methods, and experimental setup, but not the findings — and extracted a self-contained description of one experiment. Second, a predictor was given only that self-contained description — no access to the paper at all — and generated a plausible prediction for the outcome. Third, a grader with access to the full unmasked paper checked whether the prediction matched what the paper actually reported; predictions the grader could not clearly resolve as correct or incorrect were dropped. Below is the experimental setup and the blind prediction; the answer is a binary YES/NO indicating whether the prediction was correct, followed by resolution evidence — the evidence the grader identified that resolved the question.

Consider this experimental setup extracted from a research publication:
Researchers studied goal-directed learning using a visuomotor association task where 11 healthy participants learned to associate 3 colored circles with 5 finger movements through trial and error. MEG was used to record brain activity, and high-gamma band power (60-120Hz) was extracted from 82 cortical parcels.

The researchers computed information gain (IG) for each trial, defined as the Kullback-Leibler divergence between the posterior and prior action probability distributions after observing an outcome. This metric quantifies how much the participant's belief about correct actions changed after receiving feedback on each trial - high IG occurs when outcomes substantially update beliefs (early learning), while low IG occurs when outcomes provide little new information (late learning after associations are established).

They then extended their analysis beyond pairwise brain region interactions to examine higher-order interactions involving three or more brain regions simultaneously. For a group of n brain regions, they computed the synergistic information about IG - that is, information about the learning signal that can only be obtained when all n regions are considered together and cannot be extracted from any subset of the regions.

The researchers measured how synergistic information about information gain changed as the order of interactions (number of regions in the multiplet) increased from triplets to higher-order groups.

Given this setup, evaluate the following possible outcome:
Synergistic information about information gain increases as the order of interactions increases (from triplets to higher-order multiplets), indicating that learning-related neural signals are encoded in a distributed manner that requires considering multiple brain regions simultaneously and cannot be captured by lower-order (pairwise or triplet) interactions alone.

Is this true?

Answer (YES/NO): NO